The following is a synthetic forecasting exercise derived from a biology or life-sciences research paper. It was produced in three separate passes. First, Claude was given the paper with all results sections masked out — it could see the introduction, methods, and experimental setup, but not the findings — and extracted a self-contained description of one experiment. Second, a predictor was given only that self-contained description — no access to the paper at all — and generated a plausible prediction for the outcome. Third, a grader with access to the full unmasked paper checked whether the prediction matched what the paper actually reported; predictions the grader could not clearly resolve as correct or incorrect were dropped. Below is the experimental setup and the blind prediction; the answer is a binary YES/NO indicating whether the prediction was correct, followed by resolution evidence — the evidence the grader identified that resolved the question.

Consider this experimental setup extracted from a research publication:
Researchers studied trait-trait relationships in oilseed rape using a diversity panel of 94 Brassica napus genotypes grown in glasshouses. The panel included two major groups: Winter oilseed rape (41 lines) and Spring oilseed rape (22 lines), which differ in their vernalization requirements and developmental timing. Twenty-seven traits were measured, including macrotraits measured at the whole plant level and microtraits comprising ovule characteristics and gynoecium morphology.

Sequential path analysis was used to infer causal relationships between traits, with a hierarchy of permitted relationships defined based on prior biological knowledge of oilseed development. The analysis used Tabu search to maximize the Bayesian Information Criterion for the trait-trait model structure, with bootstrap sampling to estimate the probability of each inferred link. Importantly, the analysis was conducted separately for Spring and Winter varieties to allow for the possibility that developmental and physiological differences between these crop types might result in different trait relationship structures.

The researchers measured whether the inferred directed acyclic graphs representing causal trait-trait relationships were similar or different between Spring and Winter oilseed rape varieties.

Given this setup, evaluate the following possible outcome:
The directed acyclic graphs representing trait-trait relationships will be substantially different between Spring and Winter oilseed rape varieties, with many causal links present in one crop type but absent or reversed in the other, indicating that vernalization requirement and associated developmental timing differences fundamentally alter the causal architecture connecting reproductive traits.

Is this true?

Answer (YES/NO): NO